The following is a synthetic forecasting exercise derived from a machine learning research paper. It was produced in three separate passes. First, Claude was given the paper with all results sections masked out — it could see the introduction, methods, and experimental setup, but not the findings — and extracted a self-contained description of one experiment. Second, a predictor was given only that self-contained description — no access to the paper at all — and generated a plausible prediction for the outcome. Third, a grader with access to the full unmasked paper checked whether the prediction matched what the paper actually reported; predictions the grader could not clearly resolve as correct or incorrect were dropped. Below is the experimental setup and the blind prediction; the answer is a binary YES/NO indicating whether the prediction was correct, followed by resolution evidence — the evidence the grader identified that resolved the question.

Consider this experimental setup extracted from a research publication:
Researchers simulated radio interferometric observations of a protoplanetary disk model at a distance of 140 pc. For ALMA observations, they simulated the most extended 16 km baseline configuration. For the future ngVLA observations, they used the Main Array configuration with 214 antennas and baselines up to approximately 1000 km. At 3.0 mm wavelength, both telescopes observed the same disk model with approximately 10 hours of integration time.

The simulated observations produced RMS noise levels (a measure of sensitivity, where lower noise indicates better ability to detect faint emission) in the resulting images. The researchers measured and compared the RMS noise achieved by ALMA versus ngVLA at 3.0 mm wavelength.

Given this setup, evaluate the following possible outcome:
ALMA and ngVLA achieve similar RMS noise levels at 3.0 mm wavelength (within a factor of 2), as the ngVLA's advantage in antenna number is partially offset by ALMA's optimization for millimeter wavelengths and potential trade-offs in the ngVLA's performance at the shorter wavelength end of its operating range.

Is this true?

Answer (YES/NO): NO